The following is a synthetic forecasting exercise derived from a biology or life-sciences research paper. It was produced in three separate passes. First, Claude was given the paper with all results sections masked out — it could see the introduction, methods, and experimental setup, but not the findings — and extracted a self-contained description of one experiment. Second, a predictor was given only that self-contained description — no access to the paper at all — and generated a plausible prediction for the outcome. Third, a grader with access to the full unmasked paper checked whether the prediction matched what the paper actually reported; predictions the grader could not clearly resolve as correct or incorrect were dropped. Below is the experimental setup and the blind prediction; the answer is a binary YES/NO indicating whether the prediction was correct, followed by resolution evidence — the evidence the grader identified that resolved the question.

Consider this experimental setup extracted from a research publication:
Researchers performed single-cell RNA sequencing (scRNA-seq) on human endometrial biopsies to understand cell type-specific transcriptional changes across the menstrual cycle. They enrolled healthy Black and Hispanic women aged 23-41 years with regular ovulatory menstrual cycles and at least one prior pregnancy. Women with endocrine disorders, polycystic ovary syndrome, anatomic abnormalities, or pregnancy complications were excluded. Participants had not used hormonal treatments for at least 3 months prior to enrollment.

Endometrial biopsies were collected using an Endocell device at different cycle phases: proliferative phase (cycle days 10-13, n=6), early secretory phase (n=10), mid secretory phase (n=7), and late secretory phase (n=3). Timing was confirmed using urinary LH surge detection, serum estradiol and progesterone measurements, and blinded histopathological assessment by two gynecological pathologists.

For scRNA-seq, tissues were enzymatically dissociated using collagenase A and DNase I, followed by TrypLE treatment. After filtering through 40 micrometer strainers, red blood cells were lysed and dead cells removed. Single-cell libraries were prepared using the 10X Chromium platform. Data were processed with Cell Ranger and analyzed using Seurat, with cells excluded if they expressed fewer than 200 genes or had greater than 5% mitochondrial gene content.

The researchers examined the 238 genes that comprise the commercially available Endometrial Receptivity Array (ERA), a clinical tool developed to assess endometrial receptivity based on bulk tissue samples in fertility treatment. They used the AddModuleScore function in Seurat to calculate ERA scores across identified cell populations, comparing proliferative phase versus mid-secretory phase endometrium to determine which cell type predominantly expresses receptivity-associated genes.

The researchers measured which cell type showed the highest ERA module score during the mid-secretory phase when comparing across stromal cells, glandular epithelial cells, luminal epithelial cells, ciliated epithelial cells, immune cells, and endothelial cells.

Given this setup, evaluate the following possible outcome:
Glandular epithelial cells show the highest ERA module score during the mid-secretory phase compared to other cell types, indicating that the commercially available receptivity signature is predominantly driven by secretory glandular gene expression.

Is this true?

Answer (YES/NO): YES